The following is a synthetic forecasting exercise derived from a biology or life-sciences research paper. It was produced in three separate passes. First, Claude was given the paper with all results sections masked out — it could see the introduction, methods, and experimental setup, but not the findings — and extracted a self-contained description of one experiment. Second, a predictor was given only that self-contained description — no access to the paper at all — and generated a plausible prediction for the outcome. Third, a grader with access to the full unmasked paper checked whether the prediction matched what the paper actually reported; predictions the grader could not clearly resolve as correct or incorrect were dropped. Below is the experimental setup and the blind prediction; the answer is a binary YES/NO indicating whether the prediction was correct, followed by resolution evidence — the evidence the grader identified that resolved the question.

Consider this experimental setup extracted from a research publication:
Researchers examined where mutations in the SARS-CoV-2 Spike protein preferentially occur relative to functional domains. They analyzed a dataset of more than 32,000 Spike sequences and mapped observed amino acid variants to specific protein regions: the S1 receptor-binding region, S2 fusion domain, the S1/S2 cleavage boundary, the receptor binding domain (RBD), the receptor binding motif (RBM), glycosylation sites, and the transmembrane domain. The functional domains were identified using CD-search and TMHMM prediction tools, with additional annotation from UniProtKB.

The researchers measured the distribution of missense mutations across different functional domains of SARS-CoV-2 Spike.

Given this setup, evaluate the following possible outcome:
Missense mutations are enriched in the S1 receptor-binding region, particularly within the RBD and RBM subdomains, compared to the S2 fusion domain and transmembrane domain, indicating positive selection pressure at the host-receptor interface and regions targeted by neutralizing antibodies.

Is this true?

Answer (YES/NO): NO